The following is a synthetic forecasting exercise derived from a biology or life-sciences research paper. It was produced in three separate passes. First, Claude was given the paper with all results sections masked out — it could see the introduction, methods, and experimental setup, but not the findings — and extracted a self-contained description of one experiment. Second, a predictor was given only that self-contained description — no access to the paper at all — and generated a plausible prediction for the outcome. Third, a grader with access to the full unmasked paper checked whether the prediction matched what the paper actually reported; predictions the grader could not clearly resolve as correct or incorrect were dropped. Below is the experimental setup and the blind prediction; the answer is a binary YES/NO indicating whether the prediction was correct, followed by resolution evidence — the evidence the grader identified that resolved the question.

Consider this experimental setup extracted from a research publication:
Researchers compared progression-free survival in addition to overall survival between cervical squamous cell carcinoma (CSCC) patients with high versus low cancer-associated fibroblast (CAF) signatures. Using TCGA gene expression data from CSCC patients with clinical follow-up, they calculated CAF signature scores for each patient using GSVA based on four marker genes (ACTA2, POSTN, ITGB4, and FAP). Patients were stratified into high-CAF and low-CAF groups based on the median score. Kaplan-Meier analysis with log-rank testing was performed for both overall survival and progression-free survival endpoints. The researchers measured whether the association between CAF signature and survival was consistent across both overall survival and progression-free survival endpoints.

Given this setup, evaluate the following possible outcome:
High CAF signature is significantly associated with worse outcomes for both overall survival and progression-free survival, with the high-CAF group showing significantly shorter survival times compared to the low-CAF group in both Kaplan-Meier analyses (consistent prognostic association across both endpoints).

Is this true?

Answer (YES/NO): YES